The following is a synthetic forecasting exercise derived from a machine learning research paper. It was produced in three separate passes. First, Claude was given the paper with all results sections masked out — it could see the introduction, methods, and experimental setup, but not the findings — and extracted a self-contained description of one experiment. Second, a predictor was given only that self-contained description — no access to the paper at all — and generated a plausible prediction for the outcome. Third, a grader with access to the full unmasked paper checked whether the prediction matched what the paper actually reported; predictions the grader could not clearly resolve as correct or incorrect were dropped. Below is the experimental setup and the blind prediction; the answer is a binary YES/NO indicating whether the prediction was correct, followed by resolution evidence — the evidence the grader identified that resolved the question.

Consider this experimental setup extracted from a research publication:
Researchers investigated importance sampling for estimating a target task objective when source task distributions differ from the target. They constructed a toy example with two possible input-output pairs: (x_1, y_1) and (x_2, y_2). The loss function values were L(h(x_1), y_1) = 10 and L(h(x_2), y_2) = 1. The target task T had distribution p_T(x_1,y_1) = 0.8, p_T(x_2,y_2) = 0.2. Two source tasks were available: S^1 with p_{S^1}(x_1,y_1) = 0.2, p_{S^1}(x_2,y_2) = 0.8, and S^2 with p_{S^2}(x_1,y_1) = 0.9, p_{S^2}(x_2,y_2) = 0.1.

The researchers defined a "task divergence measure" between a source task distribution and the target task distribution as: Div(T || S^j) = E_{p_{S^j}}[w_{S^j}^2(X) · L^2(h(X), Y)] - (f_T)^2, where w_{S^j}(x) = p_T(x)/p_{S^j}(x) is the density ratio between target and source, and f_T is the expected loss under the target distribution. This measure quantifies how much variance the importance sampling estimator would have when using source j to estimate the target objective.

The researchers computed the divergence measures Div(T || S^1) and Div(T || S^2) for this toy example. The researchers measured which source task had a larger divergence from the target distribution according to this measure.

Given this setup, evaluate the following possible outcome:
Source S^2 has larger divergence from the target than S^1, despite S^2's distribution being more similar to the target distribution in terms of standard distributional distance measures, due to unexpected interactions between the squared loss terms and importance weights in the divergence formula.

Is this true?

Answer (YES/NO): NO